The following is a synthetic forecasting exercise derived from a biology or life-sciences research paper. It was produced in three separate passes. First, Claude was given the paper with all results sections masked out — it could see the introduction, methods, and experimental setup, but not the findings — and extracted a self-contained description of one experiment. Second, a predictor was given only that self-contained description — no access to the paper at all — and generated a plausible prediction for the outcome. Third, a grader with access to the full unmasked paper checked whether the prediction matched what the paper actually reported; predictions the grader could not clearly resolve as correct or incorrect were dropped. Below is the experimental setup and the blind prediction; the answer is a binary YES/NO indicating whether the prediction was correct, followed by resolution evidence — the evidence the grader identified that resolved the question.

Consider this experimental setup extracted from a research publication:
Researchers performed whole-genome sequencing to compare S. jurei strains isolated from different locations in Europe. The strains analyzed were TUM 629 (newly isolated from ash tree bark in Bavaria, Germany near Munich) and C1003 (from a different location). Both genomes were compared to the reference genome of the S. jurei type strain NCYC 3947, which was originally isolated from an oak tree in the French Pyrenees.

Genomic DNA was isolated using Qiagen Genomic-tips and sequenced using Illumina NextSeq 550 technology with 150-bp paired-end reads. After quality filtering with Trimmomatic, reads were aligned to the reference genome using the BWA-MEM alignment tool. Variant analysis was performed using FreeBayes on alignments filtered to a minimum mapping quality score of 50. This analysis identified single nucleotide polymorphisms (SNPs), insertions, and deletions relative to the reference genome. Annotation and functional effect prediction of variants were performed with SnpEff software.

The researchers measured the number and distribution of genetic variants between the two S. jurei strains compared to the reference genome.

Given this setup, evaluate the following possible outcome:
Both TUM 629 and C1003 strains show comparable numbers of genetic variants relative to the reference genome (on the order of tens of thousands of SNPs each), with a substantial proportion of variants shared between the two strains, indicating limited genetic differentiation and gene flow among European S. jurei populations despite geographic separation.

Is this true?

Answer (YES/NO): NO